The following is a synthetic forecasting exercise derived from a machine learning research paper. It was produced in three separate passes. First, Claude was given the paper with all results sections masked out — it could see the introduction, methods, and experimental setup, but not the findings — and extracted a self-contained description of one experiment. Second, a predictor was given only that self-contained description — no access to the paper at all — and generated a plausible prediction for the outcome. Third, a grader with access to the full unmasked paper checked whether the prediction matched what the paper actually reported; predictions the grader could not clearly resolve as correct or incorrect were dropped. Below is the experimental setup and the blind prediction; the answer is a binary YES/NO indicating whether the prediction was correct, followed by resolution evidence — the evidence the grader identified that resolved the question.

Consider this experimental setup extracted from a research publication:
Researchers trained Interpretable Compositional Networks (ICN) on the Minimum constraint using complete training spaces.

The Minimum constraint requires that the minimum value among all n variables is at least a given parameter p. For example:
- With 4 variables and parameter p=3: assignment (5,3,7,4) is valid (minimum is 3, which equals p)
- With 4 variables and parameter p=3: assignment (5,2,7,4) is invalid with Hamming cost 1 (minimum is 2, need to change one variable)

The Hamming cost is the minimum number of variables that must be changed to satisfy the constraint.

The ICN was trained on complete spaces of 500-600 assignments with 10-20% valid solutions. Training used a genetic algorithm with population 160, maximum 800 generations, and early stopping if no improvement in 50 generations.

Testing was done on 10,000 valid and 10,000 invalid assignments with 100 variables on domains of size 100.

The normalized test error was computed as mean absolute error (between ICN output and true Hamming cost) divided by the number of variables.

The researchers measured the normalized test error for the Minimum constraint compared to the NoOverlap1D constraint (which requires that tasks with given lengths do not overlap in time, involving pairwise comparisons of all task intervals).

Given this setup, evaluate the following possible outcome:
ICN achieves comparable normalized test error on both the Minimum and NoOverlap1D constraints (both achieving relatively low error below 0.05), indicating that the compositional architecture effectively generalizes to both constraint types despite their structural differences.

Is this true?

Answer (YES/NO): NO